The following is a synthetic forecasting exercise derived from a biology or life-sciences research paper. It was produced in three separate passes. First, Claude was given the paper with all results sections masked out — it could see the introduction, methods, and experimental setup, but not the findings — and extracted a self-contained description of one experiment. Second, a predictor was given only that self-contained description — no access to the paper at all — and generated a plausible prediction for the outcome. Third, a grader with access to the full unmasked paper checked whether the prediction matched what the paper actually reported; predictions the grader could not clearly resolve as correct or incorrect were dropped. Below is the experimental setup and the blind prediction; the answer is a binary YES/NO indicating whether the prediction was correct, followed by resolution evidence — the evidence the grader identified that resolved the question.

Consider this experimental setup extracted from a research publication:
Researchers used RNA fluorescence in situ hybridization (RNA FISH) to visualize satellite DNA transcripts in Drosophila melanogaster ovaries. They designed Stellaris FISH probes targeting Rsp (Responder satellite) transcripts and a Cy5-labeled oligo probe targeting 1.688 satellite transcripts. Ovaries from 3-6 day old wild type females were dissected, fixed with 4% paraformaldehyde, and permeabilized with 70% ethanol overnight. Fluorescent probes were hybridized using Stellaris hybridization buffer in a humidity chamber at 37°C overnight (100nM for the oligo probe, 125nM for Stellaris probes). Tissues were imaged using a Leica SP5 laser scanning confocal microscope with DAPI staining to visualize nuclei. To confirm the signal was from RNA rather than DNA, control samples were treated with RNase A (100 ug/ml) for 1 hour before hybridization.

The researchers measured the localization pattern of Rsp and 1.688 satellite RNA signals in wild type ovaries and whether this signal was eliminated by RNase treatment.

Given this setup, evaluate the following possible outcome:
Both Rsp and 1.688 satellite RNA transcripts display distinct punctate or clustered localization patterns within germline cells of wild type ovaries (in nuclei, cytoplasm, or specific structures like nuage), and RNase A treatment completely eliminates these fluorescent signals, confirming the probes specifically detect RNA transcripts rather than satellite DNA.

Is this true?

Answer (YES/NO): YES